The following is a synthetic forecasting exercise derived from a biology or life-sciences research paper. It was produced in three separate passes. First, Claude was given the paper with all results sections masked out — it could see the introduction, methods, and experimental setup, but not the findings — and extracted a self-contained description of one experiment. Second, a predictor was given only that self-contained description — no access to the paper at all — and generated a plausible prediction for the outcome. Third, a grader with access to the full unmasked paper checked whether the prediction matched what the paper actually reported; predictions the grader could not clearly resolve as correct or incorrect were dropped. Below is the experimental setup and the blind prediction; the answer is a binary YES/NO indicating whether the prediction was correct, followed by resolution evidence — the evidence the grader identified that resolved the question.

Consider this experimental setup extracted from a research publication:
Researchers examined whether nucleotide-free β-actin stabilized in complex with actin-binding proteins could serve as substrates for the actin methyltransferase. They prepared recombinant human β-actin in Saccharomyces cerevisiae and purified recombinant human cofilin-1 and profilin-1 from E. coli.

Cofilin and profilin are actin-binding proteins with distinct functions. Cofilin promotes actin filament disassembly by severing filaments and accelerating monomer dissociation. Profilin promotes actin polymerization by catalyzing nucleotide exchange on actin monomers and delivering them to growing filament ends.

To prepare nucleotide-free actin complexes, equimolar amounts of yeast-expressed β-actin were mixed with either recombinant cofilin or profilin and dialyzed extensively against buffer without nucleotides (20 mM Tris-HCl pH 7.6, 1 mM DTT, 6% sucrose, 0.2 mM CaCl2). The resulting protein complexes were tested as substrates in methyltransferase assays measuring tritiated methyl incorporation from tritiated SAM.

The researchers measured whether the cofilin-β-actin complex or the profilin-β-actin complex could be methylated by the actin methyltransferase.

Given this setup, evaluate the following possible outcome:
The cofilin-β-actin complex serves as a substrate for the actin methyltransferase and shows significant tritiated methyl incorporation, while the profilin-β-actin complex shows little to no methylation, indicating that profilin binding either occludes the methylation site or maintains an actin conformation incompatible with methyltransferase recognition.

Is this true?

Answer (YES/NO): NO